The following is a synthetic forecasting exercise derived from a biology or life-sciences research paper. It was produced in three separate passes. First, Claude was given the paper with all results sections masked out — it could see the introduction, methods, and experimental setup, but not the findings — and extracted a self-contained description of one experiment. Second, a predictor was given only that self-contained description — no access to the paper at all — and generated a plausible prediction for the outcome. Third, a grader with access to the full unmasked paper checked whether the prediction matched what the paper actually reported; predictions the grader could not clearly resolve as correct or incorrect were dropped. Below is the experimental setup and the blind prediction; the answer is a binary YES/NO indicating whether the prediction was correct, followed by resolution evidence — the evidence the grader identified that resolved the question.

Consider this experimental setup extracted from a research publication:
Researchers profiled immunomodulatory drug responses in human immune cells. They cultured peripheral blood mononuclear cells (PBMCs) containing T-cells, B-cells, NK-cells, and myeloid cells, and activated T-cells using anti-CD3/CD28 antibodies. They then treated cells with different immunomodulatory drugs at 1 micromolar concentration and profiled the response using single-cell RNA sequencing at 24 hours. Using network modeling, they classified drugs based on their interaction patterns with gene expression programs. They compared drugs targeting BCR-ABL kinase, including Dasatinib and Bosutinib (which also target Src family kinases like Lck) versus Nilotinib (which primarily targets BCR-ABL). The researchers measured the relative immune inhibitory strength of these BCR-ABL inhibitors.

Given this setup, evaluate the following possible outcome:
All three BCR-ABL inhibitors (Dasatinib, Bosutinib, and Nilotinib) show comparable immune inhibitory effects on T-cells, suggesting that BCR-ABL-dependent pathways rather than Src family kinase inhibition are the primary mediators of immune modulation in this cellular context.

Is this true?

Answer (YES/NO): NO